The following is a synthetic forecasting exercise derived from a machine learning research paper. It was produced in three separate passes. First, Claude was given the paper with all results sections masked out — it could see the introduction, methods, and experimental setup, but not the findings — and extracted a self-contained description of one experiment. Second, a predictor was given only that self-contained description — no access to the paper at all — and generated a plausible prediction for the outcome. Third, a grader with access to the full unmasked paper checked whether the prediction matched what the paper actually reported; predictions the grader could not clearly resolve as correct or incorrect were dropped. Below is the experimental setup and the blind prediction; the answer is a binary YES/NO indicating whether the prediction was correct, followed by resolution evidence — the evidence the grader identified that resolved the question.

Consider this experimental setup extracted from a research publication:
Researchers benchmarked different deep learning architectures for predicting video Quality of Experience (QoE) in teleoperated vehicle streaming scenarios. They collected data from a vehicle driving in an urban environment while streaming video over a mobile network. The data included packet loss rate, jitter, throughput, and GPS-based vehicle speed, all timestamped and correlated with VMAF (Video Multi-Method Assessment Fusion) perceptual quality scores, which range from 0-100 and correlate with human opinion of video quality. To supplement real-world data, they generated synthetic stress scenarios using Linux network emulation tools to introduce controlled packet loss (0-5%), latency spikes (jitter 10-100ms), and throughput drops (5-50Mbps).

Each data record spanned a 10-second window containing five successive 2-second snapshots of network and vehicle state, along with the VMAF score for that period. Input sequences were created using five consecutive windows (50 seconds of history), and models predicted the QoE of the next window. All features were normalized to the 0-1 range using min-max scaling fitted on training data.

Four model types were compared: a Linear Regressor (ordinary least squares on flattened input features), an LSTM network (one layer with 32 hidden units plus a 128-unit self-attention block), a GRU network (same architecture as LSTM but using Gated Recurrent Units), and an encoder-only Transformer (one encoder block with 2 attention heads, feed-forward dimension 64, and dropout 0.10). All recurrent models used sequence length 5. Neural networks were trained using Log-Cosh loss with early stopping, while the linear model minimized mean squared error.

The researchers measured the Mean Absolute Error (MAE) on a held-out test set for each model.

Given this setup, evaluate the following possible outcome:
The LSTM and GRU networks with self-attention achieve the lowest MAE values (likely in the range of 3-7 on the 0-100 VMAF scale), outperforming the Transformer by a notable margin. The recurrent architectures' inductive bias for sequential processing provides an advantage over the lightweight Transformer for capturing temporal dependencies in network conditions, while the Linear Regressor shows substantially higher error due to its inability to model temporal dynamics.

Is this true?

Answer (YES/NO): NO